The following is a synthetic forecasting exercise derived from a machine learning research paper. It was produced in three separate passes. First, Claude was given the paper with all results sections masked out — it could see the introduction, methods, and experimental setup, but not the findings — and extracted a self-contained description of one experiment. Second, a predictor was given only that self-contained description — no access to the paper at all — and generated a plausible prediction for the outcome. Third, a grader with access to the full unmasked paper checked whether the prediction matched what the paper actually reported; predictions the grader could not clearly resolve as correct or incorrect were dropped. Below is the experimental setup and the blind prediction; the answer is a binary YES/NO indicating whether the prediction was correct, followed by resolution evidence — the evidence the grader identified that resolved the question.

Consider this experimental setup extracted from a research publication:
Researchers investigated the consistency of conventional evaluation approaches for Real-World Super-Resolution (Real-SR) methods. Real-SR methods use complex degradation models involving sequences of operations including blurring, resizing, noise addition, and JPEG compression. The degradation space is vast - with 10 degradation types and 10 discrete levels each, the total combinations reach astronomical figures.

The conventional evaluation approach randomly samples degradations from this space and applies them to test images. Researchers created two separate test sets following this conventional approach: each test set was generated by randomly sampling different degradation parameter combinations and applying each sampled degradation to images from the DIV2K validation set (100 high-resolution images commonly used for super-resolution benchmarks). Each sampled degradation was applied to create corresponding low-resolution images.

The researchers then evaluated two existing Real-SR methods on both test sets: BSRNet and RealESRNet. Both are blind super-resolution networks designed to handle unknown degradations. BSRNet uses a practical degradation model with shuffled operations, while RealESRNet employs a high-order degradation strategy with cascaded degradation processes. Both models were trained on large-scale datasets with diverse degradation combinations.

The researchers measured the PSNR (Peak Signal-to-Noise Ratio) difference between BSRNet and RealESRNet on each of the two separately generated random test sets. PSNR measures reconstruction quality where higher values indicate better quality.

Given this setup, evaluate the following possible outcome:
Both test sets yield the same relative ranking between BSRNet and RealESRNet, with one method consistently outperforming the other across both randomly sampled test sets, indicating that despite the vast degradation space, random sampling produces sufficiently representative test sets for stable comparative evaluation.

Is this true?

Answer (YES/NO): NO